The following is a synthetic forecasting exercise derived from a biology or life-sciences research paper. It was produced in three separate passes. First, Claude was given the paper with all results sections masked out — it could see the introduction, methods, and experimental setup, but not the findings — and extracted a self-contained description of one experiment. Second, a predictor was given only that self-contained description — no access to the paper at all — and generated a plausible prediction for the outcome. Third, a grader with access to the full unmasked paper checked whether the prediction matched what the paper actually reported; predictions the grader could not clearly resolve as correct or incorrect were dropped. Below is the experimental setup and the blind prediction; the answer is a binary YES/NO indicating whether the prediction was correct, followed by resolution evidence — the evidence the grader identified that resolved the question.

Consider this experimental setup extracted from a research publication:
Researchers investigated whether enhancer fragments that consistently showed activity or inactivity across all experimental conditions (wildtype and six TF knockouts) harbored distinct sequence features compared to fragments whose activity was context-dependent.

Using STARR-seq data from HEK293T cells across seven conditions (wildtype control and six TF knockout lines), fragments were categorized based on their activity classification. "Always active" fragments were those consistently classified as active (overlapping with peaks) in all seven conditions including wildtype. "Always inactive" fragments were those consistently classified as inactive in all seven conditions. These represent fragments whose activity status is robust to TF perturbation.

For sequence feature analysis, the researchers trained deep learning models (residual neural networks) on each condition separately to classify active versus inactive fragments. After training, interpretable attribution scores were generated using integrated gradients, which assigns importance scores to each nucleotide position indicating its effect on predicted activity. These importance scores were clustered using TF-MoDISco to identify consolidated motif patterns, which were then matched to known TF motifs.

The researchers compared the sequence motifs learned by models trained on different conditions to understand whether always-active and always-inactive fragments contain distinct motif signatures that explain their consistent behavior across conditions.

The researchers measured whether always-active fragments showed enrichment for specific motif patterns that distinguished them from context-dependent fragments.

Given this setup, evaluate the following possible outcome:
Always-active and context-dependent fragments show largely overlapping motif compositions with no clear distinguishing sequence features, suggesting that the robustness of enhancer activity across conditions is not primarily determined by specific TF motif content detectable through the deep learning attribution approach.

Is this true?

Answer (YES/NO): NO